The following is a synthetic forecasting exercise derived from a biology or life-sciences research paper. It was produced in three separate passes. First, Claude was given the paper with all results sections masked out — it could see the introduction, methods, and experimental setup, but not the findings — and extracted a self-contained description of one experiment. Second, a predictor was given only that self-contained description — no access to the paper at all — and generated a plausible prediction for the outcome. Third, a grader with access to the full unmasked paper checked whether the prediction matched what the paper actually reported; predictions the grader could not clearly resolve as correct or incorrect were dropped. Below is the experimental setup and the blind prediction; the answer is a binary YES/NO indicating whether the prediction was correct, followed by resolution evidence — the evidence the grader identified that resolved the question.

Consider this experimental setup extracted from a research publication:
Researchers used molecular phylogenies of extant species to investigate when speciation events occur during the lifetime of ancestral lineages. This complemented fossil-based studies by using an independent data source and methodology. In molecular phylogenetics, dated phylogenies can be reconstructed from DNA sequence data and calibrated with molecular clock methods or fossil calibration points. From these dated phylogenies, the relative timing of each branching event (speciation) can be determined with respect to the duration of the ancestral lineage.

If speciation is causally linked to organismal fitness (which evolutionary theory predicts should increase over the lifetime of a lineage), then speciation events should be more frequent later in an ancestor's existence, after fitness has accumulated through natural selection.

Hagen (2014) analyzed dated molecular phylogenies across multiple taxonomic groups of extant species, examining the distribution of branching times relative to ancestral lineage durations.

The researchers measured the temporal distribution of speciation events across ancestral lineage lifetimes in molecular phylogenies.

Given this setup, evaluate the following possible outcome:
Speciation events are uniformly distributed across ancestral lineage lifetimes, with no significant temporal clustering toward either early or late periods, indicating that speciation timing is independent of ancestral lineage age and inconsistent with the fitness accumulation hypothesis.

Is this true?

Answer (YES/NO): NO